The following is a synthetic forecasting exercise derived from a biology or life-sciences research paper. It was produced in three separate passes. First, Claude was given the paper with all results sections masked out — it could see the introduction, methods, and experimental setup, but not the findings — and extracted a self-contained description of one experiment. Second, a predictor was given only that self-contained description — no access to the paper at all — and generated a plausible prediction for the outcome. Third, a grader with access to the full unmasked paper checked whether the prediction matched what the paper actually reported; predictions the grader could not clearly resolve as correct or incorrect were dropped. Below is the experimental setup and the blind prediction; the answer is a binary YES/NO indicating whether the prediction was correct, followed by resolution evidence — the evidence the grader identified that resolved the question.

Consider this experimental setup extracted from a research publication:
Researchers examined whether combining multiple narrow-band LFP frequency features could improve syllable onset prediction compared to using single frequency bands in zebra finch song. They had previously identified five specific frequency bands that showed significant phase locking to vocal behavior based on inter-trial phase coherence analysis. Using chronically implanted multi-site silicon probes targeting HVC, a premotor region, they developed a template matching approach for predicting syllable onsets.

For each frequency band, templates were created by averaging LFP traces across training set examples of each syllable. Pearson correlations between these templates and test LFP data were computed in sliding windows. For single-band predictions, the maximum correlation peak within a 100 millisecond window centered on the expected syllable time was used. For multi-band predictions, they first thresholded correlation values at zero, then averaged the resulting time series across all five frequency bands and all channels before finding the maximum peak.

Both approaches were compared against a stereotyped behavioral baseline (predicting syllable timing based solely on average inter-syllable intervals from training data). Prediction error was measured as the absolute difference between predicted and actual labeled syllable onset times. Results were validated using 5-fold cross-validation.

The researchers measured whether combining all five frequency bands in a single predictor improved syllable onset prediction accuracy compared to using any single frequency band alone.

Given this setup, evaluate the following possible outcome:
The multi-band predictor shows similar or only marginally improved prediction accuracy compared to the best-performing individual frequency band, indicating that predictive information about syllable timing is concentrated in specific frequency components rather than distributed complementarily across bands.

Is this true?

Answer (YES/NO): NO